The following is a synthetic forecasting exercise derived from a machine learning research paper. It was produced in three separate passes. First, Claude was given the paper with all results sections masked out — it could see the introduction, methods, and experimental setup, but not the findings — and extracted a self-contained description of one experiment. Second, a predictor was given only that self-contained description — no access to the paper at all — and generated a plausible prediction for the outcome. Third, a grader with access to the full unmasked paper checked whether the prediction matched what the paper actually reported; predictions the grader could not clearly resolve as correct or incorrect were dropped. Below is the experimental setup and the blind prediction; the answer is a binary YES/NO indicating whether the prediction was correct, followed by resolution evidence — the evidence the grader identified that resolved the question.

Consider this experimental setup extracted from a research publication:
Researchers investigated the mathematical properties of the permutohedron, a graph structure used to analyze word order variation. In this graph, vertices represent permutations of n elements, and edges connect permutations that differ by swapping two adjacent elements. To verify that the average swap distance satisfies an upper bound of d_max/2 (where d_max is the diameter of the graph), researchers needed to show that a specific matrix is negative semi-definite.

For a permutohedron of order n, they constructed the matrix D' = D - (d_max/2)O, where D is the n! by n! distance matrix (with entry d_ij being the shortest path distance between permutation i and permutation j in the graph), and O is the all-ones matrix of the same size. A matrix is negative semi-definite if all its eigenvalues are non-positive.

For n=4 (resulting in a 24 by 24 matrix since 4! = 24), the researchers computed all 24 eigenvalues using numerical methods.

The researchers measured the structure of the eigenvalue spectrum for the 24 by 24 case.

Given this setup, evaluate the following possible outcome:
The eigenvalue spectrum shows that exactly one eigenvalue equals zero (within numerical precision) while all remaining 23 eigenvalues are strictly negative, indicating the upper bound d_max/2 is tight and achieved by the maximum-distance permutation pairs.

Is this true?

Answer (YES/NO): NO